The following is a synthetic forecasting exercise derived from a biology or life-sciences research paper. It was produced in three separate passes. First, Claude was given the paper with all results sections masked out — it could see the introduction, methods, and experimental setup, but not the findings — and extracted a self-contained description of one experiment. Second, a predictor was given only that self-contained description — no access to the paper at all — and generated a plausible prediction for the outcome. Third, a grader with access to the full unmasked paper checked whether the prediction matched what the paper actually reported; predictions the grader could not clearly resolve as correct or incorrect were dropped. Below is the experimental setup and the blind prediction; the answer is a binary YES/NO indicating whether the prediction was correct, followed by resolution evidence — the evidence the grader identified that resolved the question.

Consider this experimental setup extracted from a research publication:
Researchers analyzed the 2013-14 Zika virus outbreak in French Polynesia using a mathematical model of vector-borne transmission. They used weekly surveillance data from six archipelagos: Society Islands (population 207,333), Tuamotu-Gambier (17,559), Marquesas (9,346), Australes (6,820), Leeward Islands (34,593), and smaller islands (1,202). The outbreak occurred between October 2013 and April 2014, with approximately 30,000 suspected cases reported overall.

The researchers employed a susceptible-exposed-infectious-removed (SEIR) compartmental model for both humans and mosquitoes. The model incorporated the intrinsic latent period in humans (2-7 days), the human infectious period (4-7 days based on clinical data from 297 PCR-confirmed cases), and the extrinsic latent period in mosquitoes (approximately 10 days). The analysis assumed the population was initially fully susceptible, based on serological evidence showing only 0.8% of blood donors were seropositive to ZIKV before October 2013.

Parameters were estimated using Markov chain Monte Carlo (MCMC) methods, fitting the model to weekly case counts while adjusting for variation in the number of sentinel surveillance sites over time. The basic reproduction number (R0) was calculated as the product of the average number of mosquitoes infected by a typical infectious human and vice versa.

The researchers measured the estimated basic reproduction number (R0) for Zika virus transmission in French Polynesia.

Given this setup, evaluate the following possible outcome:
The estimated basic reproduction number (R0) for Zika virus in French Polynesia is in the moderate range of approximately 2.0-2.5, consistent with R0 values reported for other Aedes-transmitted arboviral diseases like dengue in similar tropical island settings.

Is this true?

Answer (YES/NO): NO